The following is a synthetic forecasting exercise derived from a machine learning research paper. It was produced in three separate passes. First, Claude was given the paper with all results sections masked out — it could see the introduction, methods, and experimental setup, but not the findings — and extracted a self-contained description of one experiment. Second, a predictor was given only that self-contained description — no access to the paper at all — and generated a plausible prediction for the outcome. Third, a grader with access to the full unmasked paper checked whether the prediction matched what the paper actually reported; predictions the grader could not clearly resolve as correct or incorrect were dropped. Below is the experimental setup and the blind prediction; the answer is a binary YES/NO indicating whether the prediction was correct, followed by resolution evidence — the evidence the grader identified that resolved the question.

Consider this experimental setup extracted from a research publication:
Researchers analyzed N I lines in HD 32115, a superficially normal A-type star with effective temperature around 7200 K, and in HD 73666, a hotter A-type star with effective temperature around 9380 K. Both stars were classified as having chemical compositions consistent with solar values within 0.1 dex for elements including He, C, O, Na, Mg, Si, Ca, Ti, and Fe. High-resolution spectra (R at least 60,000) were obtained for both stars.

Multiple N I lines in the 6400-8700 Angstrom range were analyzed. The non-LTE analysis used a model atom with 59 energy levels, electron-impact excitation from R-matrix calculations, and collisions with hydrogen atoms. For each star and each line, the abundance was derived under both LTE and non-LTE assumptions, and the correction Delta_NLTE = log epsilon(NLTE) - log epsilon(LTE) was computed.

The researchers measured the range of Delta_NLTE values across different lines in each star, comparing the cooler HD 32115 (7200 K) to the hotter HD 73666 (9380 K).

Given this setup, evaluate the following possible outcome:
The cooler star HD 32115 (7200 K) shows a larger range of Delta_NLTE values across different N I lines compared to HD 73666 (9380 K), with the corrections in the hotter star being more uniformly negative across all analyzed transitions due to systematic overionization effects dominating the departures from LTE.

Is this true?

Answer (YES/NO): NO